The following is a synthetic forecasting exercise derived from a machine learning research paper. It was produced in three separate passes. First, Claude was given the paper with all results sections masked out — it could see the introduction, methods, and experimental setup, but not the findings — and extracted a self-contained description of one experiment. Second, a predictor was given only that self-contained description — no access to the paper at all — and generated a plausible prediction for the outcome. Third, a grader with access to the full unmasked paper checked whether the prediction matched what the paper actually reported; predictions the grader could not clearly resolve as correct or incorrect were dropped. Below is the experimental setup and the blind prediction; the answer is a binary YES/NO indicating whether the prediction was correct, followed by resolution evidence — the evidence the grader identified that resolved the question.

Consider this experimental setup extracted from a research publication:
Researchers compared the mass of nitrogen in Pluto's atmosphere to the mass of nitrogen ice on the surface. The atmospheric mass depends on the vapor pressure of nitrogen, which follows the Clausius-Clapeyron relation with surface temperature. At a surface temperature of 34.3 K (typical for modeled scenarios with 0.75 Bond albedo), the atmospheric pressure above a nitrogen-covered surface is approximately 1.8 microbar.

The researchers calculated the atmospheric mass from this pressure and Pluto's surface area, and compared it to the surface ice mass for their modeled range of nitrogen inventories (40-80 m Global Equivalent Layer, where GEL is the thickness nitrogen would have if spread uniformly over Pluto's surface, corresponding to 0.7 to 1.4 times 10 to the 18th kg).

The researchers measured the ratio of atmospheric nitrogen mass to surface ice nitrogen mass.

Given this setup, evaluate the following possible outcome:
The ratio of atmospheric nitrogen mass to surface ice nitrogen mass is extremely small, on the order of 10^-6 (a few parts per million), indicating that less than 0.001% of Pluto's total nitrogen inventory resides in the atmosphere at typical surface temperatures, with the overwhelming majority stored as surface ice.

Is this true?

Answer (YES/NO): YES